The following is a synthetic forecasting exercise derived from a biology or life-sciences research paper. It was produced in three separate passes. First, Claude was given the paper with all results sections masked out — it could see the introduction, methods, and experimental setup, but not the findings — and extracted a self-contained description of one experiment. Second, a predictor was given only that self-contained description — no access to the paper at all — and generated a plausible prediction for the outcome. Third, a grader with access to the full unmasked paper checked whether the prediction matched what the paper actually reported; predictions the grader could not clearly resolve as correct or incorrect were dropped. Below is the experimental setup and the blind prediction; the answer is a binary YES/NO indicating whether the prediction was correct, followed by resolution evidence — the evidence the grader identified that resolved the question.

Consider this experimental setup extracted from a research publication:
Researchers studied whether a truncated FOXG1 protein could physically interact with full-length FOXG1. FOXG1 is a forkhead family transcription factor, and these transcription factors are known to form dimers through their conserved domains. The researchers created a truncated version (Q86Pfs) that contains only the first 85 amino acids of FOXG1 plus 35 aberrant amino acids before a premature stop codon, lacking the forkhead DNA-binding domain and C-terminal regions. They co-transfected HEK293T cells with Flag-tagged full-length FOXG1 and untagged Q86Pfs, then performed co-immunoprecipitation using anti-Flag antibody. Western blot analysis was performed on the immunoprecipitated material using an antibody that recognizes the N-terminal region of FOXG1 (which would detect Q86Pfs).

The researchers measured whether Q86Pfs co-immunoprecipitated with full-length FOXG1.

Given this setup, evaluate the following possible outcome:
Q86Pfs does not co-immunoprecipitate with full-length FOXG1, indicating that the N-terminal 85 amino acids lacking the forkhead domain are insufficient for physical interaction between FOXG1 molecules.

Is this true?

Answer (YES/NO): NO